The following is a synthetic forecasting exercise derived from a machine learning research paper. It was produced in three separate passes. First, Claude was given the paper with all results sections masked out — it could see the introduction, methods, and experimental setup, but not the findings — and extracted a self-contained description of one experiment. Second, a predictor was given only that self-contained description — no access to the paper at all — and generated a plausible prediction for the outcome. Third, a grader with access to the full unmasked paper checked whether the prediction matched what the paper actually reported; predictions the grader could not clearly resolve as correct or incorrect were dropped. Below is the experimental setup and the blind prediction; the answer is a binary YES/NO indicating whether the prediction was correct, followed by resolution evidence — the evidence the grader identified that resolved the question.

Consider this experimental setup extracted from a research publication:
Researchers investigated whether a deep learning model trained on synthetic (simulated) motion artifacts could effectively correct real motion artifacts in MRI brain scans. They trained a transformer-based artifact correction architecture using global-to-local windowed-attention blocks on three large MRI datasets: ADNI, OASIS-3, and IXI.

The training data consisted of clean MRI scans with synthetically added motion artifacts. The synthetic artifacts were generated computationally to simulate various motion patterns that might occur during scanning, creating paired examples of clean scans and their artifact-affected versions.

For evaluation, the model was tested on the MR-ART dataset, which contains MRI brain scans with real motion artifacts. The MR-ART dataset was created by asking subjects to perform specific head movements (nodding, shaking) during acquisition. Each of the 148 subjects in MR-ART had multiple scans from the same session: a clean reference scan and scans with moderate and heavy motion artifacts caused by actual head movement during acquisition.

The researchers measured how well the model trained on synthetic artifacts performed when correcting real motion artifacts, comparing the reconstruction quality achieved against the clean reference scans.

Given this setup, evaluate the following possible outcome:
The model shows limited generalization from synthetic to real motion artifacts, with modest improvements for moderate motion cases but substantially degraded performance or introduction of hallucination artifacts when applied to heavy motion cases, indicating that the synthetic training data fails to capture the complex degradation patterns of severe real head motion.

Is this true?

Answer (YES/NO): NO